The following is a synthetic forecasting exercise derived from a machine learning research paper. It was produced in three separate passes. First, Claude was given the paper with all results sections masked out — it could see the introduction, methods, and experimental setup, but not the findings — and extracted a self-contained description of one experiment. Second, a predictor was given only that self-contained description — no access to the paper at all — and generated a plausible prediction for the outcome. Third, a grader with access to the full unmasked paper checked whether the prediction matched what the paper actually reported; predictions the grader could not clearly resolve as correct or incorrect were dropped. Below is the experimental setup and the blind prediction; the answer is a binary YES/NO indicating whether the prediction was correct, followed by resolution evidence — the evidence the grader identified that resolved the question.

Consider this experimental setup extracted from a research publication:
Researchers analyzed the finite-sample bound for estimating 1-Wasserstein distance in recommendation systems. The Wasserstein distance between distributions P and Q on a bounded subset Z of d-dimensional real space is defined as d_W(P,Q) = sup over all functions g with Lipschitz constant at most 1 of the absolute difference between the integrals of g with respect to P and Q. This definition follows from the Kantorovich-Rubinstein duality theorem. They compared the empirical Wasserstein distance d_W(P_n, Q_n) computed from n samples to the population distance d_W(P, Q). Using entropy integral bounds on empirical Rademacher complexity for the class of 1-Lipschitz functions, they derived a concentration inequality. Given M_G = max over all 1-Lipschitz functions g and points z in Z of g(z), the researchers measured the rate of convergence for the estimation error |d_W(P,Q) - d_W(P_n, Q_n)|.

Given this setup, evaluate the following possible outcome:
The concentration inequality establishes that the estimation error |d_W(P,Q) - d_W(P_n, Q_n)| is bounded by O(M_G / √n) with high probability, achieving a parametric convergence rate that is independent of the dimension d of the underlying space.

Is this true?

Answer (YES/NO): NO